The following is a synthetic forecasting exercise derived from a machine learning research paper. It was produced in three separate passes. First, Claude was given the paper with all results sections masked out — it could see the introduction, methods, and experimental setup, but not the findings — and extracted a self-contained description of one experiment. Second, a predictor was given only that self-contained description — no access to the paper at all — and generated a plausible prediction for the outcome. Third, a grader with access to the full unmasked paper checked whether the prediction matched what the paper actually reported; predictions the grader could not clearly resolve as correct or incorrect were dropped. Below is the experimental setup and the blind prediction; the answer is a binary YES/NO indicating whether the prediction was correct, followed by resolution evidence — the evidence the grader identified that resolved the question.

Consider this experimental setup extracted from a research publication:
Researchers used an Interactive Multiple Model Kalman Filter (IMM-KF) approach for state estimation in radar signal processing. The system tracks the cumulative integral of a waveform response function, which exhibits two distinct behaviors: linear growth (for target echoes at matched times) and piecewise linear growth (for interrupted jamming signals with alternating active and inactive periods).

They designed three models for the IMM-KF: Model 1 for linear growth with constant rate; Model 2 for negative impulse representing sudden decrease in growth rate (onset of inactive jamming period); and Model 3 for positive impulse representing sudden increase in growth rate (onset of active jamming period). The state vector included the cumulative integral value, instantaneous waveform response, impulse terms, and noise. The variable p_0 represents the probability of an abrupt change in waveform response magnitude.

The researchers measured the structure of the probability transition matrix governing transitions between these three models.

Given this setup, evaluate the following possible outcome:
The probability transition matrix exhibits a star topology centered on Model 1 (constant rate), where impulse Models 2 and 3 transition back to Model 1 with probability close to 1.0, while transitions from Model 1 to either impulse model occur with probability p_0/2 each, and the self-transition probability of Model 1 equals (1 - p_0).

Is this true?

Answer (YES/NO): NO